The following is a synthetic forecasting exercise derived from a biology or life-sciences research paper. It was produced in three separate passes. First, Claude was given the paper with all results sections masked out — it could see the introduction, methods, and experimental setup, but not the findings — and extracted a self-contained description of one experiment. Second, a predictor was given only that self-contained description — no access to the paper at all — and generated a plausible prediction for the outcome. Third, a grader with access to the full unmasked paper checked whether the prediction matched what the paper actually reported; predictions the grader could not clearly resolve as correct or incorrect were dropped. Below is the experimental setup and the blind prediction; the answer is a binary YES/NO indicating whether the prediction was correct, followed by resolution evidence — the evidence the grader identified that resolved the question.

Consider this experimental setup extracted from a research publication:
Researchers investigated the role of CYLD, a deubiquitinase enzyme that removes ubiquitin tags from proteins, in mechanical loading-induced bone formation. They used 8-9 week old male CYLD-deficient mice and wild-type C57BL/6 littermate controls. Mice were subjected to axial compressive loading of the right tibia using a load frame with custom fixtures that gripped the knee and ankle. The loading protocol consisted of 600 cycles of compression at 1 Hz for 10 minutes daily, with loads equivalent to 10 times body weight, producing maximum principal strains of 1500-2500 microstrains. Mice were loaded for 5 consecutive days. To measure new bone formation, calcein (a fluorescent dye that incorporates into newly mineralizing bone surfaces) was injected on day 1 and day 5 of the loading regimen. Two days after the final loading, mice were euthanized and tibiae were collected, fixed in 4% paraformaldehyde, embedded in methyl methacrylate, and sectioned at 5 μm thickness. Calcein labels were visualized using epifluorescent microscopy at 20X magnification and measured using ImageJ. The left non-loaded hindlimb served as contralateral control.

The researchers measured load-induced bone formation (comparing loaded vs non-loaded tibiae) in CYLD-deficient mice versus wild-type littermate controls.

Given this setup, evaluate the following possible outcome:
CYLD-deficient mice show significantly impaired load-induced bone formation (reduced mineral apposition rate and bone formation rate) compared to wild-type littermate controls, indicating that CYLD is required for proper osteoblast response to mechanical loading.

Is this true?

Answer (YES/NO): YES